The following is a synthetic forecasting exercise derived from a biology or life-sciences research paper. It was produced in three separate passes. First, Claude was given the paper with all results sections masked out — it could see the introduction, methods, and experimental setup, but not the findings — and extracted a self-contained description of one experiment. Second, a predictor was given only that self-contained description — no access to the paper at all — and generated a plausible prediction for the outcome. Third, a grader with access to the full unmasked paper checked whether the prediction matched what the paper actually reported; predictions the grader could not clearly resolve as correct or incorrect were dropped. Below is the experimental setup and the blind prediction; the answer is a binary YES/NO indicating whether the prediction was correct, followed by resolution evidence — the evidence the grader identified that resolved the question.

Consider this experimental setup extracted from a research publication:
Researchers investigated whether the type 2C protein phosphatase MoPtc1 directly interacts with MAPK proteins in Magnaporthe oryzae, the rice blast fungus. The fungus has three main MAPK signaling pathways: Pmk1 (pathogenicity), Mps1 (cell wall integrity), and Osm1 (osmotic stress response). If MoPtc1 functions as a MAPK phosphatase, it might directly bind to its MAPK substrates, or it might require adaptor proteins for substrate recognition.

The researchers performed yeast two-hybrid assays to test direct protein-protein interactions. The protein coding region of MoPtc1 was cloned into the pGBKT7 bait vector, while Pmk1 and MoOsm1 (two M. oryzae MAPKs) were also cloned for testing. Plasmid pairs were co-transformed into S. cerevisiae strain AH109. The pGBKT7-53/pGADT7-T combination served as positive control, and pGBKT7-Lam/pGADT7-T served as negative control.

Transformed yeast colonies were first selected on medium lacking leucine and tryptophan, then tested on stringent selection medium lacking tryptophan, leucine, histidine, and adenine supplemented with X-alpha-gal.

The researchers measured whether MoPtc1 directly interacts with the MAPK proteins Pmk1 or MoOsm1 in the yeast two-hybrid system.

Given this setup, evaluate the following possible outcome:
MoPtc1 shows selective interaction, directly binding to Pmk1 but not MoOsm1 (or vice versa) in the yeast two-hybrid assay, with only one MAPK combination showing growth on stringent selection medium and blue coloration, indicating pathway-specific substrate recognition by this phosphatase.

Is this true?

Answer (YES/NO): NO